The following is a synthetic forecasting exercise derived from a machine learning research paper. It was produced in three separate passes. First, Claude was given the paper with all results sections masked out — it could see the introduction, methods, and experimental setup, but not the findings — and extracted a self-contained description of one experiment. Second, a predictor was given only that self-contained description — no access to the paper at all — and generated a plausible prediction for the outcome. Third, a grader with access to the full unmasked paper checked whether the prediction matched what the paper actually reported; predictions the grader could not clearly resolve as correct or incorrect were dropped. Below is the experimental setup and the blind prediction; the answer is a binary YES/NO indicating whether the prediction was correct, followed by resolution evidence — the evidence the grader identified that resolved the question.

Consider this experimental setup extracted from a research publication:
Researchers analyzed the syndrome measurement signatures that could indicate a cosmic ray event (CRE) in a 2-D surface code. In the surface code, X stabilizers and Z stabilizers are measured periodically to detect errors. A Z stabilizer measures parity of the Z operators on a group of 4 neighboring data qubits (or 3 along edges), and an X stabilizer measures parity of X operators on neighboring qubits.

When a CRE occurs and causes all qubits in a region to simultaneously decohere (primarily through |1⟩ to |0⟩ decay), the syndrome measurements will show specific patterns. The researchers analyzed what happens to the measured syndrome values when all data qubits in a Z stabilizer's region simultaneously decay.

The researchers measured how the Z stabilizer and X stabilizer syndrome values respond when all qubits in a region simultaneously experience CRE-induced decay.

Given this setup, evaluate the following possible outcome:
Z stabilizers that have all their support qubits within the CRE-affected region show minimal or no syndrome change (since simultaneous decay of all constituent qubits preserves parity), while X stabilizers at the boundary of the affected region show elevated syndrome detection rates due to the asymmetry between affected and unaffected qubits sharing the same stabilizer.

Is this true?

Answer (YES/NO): NO